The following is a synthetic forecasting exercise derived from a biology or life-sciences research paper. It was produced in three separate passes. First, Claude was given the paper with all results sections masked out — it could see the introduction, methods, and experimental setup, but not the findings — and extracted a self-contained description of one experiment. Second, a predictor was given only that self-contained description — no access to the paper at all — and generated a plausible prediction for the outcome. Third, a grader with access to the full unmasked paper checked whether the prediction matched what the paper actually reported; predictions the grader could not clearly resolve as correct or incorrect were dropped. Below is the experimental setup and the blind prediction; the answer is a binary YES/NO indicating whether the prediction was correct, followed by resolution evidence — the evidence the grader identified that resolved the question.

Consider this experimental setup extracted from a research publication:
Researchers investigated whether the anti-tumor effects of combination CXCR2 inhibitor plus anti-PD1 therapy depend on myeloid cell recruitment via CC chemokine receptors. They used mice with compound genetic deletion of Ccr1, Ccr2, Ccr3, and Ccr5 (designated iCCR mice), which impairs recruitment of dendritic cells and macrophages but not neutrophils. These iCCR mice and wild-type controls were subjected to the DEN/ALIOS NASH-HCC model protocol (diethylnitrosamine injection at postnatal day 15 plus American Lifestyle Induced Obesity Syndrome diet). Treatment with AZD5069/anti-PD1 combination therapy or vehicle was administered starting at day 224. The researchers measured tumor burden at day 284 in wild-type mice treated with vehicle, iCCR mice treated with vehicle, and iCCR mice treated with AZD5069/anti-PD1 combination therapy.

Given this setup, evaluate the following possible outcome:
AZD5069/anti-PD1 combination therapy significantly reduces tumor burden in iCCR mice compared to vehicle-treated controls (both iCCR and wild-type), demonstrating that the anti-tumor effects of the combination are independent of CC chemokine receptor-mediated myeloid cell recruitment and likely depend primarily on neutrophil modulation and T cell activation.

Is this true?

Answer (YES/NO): NO